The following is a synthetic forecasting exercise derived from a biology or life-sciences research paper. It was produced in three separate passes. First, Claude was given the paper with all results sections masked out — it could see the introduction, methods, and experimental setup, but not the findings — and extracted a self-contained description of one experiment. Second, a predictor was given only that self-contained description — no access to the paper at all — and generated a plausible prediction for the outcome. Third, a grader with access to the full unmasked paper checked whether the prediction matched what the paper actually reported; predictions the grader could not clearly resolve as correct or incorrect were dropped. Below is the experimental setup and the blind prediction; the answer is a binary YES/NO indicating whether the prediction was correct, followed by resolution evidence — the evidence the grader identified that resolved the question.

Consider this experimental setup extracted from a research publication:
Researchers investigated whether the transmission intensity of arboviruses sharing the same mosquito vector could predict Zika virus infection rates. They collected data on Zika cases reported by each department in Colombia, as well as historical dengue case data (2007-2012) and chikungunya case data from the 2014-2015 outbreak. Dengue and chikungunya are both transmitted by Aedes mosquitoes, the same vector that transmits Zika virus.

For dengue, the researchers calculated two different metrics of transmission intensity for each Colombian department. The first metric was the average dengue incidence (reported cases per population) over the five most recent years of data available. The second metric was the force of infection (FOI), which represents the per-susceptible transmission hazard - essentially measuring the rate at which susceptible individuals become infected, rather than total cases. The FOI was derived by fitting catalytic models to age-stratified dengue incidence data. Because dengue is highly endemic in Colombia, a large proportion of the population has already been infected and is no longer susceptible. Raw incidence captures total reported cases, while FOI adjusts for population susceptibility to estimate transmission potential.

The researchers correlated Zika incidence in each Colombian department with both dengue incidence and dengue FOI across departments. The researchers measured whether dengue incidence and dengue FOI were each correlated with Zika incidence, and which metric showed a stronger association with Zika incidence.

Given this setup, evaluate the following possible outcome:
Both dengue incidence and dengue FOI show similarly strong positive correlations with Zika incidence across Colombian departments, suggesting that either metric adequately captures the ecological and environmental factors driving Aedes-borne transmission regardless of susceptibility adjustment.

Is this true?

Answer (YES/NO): NO